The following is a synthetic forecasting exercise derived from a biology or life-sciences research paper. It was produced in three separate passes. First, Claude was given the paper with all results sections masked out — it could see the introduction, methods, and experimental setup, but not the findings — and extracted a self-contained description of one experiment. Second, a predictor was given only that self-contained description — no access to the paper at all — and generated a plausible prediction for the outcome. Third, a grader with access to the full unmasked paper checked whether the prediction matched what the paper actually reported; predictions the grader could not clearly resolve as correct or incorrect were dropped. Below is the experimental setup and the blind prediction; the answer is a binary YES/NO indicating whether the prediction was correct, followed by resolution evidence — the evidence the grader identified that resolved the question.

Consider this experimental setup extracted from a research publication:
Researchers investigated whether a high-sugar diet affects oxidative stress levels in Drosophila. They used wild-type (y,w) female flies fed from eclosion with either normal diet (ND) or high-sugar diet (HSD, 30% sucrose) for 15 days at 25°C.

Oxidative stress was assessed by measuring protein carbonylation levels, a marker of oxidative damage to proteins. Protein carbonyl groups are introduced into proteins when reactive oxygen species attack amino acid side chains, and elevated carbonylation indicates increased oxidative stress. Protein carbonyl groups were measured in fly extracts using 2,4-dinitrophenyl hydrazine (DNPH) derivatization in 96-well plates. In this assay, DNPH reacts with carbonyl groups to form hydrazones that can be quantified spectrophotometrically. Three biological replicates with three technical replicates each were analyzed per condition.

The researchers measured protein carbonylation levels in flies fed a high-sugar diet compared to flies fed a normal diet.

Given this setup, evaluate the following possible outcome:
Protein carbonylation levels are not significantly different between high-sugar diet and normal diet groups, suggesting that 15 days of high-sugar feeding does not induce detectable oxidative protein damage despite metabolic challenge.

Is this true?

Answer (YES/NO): NO